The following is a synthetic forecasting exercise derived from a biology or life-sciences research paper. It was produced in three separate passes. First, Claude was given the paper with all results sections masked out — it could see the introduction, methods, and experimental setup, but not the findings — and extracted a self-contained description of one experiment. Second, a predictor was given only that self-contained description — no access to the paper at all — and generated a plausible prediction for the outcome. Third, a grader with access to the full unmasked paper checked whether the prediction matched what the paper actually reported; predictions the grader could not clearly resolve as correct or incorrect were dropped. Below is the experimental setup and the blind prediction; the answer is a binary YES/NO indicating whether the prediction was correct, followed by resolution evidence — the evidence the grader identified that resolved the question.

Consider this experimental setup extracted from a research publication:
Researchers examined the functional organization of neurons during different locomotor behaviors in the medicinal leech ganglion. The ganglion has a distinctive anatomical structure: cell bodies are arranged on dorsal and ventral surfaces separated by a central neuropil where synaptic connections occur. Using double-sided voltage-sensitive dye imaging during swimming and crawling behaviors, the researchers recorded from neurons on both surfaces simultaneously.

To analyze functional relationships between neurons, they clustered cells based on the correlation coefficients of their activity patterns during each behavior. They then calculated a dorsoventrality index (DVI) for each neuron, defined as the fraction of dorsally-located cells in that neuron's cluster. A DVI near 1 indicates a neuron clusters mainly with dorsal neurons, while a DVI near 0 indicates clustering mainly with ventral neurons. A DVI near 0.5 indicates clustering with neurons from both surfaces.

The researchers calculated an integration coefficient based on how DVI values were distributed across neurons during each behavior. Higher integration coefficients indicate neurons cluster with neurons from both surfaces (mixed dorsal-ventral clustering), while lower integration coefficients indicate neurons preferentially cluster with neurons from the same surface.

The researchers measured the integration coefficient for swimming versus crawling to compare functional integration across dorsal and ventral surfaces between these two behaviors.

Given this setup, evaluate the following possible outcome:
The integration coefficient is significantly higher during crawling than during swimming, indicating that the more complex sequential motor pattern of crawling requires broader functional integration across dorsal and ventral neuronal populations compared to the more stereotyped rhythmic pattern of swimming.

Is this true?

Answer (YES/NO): NO